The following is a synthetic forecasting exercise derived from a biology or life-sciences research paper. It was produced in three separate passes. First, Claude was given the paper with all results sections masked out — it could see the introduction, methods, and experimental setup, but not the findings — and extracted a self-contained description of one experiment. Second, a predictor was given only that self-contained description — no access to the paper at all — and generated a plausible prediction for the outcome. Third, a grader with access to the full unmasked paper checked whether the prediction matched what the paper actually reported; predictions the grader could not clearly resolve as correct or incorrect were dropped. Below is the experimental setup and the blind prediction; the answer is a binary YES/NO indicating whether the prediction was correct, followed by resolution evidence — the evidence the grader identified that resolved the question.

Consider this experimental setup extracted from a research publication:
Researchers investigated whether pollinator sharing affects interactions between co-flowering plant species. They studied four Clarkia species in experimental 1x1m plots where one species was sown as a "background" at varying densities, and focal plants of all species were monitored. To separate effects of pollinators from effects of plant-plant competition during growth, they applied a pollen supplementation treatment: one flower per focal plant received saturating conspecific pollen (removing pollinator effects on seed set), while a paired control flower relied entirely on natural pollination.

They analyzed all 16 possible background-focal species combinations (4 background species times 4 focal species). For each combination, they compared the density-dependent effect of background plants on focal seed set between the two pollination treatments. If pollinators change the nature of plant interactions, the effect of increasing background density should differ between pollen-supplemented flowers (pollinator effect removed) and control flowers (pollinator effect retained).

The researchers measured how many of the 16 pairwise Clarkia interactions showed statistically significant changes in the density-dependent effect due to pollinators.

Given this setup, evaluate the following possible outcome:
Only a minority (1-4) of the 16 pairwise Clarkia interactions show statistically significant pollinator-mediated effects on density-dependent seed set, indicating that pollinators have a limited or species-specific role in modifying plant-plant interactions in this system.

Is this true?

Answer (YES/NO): NO